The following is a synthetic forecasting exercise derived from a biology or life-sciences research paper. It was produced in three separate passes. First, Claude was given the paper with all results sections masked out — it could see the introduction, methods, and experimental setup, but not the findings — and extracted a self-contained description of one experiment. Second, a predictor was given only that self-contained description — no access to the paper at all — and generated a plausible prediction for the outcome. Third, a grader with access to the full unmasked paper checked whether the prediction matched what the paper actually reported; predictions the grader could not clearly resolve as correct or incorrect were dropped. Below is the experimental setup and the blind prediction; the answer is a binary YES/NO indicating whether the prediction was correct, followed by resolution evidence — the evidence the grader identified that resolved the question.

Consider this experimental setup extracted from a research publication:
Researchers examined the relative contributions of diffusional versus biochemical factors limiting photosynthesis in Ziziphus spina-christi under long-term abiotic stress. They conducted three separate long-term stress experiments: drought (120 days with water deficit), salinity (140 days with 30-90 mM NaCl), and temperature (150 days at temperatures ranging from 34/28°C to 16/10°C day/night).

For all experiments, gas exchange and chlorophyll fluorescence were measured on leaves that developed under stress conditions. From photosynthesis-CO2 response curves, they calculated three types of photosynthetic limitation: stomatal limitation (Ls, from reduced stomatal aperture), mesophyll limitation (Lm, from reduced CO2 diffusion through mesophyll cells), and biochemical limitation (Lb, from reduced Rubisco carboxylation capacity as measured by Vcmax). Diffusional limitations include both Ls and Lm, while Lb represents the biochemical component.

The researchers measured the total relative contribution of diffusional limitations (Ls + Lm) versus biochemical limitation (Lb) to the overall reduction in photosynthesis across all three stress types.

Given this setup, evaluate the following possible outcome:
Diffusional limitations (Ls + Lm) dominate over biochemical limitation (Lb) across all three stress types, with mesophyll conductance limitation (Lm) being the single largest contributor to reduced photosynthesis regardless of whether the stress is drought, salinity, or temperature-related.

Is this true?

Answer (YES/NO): NO